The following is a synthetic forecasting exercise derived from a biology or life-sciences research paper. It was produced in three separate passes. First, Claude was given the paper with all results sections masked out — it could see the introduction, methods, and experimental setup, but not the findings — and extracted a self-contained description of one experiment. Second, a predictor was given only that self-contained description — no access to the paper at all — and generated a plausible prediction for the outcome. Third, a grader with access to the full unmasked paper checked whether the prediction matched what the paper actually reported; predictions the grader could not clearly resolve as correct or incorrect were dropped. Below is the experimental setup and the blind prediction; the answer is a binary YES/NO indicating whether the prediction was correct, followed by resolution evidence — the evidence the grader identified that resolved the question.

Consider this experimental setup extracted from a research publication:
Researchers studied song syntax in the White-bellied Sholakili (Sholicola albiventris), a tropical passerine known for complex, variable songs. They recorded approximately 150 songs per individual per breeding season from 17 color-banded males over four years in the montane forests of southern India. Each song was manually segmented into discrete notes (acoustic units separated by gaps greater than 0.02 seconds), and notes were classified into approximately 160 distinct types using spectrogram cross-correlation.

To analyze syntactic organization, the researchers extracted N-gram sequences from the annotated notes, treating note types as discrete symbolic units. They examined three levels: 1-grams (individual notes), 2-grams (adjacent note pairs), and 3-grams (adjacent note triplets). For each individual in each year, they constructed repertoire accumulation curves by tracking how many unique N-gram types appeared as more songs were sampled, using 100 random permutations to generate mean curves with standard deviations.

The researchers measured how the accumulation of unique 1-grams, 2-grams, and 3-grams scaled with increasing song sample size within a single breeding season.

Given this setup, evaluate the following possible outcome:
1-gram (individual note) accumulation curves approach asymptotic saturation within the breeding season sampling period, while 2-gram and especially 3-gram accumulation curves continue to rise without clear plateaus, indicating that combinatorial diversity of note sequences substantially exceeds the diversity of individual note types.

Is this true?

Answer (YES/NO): YES